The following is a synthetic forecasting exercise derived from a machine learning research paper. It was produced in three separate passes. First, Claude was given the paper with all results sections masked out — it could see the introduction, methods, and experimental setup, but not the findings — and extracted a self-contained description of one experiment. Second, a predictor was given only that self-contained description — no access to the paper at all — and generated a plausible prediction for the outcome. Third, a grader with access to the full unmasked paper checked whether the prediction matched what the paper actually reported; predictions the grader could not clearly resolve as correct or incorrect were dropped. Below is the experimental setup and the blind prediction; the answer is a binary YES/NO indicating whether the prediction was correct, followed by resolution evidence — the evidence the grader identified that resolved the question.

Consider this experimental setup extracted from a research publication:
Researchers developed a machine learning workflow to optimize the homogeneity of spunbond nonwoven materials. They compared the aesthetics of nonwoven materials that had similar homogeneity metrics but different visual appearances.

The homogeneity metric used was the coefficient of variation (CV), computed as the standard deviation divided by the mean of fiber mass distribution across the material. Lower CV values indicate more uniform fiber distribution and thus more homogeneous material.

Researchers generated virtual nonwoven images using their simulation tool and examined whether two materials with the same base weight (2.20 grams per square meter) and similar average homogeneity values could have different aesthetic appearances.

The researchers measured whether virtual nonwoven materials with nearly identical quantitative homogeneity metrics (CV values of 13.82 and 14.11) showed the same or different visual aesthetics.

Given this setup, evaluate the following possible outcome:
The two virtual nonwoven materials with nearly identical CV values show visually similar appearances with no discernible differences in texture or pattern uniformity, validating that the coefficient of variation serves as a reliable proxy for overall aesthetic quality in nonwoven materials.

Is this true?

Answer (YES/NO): NO